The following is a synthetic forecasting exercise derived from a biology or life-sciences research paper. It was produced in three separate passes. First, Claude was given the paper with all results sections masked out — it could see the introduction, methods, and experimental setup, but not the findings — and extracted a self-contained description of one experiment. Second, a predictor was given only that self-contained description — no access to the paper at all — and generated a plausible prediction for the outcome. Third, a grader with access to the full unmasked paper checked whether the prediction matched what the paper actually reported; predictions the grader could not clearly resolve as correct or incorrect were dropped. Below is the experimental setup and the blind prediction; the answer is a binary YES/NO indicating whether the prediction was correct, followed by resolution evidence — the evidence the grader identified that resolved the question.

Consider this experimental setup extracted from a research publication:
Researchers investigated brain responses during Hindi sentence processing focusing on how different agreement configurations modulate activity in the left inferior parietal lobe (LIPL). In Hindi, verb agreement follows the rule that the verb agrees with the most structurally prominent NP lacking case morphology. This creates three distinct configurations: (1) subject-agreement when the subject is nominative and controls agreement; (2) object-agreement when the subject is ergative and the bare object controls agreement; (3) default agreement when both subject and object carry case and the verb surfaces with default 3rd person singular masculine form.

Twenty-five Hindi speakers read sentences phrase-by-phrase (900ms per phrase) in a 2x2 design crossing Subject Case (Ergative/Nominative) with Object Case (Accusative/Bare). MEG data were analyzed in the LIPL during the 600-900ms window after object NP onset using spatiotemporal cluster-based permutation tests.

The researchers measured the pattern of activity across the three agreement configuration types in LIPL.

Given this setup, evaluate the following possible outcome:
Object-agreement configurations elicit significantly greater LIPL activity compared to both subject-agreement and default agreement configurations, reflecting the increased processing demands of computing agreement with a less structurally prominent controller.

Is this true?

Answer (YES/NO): NO